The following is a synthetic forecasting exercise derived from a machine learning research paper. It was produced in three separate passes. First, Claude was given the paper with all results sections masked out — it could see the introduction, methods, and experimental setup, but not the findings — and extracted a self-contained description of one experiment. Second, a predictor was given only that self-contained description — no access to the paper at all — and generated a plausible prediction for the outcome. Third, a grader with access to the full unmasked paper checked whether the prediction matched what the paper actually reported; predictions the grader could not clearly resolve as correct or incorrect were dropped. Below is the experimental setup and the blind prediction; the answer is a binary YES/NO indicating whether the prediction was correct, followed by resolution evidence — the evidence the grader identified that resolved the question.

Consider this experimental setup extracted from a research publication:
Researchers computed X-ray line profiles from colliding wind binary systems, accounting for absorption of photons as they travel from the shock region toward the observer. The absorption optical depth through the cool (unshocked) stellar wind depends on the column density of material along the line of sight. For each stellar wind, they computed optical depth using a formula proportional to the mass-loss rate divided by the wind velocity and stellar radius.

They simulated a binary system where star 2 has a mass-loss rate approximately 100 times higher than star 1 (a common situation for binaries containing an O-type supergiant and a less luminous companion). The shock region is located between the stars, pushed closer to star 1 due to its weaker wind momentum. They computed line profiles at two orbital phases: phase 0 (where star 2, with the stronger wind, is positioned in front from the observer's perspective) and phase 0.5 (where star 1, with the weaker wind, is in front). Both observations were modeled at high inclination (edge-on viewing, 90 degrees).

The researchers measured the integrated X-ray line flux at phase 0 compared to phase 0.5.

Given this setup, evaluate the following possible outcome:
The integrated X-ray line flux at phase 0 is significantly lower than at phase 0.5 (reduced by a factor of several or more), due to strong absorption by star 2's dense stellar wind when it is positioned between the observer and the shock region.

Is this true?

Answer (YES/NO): NO